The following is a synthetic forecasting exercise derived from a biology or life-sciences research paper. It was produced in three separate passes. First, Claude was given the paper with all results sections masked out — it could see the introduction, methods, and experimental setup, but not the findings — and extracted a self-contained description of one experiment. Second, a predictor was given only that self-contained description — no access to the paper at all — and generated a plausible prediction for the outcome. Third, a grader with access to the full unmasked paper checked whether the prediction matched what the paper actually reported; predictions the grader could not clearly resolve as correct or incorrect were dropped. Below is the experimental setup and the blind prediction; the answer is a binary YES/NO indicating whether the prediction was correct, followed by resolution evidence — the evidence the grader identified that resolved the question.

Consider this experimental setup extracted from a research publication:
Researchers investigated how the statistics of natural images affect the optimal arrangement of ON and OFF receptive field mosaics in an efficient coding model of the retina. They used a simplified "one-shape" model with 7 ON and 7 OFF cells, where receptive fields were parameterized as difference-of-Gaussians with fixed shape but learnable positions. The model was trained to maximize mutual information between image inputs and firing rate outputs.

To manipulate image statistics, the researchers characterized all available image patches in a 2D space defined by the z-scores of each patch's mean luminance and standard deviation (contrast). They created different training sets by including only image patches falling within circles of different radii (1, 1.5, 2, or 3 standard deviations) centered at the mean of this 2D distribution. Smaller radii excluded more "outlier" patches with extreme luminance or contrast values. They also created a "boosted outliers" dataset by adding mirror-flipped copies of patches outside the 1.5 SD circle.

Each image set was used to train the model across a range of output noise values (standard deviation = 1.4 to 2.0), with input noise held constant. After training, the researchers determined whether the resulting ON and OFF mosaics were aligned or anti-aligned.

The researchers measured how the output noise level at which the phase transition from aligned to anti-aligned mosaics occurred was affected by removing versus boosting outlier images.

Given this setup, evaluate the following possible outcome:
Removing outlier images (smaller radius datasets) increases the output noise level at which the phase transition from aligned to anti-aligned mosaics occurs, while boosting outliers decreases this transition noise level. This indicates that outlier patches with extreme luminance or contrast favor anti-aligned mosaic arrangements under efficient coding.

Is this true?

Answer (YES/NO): YES